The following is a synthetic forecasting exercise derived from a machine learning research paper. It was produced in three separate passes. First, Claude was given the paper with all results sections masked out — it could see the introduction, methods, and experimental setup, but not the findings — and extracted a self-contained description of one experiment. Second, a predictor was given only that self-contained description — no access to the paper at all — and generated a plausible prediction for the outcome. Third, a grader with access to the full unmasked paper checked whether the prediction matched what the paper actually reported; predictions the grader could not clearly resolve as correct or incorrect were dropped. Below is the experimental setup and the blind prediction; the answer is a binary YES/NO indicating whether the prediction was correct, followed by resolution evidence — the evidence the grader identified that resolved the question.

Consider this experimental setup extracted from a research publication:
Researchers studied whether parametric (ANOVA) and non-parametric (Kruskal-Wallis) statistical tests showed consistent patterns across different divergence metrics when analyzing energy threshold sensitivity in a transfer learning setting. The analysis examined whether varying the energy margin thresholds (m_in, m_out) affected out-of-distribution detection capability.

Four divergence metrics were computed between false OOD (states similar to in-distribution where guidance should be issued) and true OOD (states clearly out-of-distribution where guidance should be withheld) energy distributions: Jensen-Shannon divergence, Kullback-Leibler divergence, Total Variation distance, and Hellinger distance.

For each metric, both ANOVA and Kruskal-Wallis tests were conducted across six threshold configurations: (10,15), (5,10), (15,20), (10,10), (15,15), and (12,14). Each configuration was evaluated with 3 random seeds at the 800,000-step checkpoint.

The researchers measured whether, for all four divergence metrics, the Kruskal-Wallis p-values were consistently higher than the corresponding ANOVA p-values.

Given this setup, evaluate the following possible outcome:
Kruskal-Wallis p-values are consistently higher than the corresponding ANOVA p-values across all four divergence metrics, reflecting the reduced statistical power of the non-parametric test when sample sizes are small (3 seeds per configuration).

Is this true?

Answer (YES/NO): NO